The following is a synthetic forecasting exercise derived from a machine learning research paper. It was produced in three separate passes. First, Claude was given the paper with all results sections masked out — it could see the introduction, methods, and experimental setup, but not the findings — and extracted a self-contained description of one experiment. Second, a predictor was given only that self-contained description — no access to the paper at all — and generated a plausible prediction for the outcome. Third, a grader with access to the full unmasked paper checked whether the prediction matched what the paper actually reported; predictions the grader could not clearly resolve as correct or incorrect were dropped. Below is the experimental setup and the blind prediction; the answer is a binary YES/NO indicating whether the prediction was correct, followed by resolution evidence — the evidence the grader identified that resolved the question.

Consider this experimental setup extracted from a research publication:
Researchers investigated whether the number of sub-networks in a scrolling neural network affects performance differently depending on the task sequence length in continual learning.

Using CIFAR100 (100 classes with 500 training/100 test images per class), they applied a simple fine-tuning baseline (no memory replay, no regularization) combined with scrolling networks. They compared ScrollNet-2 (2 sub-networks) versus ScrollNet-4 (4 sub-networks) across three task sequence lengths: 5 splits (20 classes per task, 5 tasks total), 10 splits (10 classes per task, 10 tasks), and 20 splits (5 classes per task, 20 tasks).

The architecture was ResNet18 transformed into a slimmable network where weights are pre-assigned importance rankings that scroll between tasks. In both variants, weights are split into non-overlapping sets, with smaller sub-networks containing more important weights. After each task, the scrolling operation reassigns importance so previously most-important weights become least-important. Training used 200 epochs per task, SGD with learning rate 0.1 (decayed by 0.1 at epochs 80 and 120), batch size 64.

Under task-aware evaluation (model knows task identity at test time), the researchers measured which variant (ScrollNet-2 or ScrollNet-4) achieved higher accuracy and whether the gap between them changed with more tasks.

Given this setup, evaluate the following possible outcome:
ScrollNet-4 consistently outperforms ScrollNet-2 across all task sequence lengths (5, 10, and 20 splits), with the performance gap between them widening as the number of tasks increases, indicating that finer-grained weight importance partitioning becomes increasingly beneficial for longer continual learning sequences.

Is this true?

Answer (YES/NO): YES